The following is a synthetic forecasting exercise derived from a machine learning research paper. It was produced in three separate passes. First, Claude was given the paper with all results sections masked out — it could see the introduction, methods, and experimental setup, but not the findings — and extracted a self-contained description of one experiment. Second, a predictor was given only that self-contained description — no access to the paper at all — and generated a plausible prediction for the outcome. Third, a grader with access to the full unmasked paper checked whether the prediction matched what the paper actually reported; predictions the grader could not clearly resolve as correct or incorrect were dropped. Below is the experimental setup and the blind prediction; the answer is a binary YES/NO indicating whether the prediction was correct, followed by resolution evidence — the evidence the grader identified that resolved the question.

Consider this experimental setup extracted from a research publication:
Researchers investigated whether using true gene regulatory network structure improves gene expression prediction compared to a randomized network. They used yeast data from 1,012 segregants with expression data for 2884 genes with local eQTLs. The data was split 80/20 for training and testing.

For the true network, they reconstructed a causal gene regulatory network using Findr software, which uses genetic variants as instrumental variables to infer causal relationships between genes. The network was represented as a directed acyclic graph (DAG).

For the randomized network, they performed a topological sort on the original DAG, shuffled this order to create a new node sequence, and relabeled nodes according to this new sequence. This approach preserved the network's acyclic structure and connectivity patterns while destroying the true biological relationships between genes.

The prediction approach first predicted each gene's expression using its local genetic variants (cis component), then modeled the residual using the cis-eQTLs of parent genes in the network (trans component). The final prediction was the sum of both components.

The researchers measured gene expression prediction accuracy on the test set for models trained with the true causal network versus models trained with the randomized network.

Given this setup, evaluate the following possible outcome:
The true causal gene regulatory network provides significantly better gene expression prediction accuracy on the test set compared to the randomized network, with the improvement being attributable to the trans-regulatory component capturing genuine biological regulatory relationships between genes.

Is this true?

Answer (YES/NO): YES